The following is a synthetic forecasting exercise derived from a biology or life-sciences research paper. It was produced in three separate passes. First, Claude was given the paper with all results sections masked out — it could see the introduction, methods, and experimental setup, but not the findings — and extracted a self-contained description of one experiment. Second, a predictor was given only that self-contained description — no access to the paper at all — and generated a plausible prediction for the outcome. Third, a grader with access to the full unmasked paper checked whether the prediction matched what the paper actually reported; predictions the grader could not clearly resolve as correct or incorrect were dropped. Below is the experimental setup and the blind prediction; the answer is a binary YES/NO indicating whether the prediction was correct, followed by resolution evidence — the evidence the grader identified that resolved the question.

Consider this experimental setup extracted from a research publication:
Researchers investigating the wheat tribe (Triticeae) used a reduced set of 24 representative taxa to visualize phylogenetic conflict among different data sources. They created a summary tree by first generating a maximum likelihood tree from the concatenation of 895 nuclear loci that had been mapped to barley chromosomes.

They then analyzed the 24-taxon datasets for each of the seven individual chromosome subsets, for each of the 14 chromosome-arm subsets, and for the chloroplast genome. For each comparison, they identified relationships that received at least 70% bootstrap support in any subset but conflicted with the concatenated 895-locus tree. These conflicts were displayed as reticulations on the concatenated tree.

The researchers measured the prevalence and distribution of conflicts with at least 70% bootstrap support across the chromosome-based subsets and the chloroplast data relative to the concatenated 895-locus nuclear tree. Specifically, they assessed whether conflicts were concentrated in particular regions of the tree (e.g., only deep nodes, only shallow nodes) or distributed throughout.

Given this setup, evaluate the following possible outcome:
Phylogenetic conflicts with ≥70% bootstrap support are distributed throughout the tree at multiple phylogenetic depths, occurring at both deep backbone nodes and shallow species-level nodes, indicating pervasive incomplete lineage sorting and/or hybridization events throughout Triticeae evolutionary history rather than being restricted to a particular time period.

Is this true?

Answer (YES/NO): YES